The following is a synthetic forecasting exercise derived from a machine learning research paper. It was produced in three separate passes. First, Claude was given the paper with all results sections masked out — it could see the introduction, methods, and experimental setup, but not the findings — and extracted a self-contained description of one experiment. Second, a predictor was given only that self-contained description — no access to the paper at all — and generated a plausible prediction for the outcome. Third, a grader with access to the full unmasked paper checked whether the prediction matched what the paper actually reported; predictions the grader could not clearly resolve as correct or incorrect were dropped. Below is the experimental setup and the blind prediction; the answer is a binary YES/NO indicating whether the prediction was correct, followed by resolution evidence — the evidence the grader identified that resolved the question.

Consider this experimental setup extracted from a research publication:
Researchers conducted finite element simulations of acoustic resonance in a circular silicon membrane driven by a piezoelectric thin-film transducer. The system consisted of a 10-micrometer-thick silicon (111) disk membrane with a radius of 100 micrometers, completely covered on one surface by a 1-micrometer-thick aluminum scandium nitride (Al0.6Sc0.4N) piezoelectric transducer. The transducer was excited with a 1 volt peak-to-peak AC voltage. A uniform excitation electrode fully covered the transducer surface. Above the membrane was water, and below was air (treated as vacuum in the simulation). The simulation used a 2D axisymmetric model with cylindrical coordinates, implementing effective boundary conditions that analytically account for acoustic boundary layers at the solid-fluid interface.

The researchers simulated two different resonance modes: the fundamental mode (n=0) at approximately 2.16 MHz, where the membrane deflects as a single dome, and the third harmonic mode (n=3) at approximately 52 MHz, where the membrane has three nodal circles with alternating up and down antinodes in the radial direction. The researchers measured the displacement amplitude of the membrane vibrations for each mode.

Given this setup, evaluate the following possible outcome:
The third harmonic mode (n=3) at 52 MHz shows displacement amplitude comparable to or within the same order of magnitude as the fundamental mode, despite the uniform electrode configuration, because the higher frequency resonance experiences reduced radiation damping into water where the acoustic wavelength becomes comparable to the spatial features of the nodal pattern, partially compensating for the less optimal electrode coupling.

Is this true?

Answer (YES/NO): NO